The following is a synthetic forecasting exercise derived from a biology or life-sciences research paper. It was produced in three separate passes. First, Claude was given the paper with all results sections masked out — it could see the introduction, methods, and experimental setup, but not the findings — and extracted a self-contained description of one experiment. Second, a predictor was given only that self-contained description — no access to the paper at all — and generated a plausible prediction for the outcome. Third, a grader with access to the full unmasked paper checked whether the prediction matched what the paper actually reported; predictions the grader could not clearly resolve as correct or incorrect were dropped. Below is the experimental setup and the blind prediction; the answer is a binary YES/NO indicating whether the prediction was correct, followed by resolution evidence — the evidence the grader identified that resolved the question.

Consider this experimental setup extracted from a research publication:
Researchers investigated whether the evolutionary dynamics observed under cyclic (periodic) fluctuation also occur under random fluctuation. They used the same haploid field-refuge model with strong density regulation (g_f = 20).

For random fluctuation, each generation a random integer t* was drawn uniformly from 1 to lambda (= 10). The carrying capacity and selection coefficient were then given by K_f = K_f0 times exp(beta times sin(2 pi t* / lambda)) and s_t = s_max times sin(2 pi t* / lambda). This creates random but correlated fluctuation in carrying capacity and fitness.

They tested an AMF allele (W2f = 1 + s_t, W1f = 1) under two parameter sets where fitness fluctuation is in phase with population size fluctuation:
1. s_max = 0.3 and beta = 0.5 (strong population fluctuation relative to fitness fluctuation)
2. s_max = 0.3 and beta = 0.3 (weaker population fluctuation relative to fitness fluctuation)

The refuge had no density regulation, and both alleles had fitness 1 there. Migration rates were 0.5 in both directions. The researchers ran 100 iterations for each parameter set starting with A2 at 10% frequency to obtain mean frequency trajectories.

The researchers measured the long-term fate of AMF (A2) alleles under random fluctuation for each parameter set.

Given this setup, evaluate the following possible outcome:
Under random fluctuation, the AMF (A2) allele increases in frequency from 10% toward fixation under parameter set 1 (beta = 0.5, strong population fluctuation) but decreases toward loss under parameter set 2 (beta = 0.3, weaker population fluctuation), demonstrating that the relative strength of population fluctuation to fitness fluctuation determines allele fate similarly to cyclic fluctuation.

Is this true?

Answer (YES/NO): NO